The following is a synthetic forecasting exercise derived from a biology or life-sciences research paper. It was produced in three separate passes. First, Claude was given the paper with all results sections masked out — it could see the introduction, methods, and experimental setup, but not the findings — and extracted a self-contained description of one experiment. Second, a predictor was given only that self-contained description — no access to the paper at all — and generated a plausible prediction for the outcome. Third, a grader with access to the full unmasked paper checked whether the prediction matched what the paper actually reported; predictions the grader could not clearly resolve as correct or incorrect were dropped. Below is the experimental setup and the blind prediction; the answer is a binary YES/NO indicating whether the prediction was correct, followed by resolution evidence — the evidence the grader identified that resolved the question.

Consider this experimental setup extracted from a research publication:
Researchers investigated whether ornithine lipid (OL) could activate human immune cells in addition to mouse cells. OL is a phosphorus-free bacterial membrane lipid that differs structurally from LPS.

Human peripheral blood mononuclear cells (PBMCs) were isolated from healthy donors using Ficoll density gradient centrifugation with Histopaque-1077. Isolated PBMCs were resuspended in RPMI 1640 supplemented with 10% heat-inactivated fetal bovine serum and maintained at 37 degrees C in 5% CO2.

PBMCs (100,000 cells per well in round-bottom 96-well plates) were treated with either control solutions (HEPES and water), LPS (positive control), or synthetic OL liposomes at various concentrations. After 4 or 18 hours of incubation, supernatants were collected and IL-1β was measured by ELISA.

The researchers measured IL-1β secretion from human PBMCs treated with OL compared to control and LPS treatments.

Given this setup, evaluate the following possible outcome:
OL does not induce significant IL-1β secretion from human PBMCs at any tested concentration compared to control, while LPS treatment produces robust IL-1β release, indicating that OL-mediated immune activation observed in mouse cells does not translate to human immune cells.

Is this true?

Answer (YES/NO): NO